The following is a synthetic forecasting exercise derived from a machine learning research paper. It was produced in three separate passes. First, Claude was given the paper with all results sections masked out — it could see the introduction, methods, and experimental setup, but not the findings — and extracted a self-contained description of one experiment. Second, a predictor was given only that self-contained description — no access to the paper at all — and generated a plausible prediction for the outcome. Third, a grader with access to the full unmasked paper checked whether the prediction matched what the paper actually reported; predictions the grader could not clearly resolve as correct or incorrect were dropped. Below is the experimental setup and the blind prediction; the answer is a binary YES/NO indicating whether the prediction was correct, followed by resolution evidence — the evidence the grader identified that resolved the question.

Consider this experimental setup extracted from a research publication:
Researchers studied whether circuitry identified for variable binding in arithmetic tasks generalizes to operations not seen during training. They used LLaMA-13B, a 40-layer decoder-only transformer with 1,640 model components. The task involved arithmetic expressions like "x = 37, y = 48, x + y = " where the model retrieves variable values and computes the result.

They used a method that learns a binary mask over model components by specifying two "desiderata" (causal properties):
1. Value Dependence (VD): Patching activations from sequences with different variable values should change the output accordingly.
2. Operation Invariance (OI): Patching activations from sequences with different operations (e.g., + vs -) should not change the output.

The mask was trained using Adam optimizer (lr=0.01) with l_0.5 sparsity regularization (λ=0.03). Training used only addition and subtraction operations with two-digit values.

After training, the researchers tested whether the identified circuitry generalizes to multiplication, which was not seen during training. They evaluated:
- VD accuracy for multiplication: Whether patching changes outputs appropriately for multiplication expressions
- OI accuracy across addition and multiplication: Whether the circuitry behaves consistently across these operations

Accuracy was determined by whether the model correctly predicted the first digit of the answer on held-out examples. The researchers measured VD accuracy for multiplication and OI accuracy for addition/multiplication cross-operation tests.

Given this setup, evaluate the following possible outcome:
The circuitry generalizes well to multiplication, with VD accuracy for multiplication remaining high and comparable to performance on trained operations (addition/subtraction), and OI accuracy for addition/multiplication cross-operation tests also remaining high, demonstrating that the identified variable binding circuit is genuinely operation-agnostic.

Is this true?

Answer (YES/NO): YES